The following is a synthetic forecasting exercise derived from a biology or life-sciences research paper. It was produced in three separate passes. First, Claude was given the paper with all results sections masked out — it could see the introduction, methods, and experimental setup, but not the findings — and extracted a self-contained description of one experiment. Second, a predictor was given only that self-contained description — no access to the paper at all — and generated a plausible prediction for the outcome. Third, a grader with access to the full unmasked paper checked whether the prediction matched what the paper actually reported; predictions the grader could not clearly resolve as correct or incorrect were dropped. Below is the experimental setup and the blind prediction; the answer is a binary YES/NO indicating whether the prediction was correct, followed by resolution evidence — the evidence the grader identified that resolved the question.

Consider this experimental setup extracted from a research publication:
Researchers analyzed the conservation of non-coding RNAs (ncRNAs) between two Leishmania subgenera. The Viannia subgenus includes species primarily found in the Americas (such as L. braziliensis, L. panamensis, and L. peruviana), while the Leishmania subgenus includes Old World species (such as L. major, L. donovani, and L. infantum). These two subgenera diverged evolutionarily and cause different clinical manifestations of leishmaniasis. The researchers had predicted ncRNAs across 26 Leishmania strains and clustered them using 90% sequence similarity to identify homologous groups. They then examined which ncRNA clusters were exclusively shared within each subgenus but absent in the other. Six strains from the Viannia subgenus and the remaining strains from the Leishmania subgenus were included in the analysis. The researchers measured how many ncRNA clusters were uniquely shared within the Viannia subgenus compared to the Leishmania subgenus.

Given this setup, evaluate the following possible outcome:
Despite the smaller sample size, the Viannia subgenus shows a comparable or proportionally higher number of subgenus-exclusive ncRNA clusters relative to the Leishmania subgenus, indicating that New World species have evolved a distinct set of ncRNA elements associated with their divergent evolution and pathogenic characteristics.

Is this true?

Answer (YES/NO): YES